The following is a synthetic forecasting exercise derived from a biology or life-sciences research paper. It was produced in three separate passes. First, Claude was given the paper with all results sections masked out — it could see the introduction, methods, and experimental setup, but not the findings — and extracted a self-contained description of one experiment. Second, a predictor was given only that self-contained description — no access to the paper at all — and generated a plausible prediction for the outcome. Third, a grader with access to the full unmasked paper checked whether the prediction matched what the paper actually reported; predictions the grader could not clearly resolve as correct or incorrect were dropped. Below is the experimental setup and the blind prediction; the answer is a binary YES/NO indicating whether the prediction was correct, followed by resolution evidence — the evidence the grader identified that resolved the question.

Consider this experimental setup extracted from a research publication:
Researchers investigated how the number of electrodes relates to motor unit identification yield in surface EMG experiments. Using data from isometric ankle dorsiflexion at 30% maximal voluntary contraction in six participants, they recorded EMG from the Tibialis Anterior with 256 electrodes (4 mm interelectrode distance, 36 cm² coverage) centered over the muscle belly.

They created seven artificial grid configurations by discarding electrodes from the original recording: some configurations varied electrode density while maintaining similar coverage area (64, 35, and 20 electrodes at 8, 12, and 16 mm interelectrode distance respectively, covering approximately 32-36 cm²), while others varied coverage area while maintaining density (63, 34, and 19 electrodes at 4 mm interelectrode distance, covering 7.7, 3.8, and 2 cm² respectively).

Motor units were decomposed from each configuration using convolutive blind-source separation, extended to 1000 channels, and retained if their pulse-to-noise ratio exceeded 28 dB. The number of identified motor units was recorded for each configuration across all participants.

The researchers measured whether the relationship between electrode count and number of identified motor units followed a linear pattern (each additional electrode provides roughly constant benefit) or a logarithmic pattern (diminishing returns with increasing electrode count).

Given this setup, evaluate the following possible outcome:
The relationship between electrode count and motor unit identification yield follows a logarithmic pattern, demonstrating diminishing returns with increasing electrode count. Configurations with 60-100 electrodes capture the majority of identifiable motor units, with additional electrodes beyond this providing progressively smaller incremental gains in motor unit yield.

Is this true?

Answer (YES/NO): NO